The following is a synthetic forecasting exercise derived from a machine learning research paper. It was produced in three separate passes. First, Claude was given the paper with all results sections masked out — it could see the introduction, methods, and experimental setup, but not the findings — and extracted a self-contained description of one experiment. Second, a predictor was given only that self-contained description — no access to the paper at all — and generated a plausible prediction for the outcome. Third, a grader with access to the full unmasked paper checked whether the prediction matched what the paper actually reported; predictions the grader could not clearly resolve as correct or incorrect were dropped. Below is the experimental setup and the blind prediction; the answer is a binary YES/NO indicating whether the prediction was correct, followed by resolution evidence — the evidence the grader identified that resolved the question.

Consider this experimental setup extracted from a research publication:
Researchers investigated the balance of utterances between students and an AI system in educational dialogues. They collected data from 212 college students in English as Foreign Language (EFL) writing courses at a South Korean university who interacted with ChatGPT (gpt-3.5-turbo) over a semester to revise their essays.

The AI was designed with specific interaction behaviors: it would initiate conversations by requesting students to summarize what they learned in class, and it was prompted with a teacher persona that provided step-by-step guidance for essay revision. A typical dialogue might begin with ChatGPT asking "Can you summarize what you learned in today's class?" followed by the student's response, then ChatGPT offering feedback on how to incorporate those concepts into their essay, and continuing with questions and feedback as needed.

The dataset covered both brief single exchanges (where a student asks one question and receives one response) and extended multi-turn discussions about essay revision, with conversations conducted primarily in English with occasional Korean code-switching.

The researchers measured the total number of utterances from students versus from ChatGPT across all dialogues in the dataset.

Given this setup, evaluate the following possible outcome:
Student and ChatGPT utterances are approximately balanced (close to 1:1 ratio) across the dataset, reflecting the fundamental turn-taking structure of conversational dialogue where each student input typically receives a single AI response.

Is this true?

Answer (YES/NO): NO